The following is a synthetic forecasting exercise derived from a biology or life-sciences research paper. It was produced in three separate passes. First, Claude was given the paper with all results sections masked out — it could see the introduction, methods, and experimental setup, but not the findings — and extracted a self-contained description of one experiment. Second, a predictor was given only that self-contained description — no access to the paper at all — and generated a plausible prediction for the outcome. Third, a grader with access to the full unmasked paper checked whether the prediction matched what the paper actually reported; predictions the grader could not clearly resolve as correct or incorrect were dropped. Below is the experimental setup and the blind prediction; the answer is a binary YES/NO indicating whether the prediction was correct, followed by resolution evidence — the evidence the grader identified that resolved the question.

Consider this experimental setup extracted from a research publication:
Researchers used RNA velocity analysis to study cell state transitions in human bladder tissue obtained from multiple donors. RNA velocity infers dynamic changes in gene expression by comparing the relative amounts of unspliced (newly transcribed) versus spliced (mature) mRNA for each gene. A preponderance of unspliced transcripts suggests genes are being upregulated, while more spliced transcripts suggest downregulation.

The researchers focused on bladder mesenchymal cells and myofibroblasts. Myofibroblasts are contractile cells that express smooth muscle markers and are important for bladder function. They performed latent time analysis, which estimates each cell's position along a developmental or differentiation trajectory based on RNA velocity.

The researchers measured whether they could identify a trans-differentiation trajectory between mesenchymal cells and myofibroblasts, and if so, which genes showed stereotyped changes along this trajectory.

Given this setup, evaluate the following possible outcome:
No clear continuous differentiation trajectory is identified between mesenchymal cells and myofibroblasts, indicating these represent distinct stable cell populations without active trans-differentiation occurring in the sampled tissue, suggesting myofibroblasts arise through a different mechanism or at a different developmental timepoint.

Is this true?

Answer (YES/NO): NO